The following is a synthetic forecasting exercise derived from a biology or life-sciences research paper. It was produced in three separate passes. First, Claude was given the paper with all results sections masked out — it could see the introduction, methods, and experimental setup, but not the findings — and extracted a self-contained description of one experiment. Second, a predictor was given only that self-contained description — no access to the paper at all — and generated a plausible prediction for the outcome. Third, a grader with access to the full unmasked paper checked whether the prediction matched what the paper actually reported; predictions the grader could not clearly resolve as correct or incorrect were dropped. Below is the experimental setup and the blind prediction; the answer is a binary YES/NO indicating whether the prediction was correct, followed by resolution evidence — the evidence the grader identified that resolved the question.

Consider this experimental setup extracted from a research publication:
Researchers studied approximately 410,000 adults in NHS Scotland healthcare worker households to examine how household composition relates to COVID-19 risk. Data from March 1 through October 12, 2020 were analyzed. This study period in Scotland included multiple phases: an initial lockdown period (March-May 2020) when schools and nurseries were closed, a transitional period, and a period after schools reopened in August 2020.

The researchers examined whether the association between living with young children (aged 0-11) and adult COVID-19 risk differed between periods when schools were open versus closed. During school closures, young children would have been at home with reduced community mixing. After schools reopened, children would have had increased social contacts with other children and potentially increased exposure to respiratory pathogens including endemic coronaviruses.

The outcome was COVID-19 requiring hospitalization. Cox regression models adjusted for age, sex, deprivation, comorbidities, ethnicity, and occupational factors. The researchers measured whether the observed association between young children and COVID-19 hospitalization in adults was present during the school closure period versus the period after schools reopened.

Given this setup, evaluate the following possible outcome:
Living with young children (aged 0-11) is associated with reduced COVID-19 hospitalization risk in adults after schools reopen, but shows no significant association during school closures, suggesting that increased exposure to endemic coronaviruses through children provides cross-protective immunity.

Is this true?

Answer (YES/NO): NO